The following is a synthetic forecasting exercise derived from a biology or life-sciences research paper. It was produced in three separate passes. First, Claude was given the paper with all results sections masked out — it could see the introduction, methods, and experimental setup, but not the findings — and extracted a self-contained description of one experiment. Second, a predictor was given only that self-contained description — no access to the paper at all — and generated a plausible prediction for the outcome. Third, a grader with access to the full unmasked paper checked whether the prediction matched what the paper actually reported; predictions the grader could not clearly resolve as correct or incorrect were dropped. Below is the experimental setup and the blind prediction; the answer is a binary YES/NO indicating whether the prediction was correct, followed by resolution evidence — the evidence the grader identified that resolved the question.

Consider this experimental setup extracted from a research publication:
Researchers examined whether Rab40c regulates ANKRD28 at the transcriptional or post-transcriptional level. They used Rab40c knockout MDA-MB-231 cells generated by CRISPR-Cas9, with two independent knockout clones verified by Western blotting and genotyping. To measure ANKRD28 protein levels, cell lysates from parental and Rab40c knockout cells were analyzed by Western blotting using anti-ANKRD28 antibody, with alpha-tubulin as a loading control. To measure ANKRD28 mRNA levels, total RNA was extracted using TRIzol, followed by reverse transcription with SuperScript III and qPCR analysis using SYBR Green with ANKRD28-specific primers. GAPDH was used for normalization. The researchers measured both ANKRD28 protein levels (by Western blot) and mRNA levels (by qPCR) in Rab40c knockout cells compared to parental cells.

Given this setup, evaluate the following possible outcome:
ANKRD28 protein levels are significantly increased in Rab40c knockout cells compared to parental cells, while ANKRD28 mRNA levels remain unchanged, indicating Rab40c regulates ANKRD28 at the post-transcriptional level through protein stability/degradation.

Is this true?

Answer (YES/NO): YES